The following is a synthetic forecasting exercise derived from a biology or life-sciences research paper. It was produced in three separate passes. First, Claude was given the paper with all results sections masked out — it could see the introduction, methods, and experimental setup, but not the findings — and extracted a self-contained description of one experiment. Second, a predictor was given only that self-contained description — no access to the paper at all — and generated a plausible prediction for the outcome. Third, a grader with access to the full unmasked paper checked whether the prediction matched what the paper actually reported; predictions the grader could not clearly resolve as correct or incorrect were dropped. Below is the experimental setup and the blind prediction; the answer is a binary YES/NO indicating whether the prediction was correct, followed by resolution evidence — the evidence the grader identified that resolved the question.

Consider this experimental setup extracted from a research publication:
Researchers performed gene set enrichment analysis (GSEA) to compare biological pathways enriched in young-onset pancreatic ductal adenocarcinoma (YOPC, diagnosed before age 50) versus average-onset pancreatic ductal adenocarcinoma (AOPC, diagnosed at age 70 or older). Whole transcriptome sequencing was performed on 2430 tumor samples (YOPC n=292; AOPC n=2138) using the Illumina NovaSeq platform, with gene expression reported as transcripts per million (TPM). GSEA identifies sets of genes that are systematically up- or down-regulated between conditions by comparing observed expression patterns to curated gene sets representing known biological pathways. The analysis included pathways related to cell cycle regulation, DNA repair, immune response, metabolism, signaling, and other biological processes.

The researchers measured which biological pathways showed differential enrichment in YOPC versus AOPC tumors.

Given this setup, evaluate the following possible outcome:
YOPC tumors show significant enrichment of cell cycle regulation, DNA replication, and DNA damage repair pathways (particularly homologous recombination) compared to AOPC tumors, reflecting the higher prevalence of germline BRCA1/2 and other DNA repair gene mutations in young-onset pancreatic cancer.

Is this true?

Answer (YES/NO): NO